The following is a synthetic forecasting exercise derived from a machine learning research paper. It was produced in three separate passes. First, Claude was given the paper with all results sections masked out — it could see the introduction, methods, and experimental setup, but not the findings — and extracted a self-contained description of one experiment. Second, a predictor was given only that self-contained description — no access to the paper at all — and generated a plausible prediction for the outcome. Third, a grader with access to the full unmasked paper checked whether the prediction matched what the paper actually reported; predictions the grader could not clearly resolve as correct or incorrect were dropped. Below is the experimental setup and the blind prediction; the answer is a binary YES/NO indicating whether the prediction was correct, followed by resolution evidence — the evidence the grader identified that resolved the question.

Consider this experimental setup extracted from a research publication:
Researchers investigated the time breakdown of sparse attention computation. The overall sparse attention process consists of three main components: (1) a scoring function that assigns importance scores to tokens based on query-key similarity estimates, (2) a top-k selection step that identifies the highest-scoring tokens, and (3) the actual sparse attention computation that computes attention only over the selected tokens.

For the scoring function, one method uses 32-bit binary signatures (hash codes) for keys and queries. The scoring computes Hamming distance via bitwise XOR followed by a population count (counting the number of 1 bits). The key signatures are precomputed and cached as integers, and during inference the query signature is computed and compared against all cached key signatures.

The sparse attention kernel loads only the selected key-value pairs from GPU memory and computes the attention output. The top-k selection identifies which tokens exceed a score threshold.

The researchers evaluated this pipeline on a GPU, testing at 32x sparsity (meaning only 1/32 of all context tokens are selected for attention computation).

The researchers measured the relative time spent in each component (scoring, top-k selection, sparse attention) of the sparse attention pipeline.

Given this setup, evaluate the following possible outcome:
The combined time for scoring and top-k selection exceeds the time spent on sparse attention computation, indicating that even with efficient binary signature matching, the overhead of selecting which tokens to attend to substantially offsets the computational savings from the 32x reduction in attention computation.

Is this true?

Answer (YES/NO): NO